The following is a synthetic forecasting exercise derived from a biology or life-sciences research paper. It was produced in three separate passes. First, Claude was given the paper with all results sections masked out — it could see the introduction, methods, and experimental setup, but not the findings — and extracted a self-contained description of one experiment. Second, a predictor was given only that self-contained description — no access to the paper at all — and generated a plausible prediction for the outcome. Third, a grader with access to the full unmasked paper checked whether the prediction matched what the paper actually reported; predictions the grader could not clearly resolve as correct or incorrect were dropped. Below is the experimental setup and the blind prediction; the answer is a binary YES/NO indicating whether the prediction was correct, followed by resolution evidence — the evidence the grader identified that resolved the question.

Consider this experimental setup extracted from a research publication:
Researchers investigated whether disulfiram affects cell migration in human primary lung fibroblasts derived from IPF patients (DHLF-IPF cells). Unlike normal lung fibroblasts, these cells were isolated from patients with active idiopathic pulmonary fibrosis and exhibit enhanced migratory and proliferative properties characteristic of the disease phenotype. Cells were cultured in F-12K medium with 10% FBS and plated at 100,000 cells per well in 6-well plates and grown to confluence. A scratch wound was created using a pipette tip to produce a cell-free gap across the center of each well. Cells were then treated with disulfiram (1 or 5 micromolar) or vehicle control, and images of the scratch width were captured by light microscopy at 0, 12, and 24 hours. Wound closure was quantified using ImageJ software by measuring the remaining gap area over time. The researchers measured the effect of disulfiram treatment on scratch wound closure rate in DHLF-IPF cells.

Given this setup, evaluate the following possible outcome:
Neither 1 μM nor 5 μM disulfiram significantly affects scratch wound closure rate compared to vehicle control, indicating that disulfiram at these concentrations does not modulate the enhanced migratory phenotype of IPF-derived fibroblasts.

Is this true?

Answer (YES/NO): NO